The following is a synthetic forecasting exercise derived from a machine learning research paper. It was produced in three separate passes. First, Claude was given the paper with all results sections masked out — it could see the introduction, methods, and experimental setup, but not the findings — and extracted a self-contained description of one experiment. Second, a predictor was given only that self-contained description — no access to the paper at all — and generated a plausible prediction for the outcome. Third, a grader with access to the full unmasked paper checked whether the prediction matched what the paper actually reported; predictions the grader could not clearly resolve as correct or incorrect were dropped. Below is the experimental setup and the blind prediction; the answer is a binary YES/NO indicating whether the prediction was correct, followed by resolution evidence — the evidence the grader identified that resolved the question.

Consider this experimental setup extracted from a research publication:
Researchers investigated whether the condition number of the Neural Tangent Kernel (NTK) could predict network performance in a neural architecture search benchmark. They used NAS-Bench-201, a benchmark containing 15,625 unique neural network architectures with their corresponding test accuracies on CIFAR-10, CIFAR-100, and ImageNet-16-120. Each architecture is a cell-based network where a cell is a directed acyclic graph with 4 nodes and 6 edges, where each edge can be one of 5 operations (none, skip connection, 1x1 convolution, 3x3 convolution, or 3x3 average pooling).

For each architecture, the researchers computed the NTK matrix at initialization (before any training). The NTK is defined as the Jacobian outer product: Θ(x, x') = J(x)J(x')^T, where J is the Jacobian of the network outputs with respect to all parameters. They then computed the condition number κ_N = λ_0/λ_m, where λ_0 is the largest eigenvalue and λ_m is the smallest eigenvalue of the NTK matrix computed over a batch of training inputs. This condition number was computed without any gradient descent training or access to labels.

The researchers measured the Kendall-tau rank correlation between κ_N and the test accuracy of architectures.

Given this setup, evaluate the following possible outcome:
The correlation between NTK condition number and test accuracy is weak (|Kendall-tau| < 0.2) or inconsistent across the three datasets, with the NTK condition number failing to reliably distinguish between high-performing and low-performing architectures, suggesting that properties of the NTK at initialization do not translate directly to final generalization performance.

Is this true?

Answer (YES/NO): NO